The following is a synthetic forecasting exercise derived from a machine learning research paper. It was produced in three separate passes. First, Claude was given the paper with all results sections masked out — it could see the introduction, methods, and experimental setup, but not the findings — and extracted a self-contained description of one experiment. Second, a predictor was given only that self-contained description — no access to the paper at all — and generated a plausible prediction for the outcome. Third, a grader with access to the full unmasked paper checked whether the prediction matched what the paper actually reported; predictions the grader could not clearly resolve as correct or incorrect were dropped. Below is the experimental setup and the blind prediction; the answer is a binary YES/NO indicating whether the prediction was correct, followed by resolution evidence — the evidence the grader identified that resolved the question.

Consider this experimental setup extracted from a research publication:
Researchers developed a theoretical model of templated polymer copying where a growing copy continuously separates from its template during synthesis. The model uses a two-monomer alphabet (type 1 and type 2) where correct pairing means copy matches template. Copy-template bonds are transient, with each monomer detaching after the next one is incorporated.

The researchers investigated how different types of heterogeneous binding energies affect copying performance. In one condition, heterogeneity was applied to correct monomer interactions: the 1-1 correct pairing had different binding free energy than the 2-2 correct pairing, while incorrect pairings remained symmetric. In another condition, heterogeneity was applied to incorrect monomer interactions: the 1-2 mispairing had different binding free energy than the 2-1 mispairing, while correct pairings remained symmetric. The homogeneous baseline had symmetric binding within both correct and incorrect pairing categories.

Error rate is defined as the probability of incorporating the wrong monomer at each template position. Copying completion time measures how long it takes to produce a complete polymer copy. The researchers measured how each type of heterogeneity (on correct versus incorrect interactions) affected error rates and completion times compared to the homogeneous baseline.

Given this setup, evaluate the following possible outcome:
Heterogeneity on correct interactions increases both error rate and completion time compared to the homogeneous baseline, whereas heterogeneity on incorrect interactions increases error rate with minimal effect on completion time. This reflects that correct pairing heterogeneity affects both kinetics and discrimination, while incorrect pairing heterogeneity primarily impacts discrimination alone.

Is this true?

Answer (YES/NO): NO